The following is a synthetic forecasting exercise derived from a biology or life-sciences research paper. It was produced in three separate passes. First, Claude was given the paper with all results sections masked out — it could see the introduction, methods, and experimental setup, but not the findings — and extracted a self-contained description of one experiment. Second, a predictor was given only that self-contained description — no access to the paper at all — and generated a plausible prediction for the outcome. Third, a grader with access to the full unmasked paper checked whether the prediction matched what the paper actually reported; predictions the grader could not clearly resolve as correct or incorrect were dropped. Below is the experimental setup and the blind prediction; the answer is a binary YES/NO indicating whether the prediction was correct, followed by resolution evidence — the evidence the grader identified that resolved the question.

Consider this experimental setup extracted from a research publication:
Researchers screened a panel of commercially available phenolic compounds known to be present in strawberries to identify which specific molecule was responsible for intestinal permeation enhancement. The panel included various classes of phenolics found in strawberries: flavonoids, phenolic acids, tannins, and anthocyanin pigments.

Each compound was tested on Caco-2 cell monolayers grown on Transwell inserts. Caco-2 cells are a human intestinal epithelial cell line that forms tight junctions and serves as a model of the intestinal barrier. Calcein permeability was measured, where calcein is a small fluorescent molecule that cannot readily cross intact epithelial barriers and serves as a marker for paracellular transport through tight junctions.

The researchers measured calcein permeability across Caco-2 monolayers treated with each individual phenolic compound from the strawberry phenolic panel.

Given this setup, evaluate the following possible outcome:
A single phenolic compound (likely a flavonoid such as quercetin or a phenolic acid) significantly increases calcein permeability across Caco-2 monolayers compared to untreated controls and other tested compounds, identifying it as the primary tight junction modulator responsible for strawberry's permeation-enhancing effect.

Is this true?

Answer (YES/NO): YES